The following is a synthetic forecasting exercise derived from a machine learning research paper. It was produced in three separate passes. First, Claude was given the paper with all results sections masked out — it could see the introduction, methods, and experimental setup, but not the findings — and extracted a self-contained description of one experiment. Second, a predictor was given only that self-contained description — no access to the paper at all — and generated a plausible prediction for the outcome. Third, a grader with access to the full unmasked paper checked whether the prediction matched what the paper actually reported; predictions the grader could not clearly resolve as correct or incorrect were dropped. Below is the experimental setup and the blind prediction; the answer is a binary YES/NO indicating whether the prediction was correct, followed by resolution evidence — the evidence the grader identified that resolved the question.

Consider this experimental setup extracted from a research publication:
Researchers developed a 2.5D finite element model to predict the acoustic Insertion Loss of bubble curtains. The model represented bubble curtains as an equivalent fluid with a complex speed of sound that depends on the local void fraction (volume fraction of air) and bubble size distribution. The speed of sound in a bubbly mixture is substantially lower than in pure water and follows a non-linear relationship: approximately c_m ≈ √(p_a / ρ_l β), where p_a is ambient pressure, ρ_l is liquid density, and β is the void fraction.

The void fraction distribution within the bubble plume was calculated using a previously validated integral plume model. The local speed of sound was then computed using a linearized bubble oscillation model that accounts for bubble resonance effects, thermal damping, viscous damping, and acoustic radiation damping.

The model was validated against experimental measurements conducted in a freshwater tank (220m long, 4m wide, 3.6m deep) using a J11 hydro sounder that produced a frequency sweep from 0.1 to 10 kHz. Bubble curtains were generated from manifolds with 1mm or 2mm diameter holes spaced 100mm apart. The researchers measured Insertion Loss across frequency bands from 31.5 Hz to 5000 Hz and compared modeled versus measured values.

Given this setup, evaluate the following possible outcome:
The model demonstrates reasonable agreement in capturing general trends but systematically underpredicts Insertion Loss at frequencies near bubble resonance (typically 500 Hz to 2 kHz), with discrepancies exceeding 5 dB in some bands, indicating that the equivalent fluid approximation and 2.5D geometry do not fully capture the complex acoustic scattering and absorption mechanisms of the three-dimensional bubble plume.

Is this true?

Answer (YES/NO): NO